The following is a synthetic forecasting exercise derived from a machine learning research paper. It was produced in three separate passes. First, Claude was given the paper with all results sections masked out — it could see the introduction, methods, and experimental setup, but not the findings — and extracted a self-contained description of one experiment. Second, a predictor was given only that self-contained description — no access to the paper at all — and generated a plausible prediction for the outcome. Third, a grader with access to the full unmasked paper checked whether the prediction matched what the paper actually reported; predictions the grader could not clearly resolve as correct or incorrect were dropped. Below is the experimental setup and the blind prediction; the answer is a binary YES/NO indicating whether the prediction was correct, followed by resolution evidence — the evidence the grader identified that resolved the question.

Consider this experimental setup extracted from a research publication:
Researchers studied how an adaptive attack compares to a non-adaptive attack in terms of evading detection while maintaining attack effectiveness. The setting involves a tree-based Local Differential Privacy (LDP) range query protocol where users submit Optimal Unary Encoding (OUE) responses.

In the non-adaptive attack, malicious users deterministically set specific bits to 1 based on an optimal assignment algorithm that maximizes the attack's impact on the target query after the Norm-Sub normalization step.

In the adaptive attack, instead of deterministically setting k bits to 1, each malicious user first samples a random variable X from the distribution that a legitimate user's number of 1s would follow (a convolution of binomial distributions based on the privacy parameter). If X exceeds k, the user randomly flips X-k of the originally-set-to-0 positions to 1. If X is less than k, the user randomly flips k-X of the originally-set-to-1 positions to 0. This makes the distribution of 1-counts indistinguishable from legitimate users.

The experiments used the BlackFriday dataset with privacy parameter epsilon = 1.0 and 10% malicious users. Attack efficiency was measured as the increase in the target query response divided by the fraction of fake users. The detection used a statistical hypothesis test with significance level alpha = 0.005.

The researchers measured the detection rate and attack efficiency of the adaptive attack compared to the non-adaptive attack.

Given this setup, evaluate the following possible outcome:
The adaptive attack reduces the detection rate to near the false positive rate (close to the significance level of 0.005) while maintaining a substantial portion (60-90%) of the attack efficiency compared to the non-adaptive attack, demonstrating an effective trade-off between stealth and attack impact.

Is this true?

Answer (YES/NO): NO